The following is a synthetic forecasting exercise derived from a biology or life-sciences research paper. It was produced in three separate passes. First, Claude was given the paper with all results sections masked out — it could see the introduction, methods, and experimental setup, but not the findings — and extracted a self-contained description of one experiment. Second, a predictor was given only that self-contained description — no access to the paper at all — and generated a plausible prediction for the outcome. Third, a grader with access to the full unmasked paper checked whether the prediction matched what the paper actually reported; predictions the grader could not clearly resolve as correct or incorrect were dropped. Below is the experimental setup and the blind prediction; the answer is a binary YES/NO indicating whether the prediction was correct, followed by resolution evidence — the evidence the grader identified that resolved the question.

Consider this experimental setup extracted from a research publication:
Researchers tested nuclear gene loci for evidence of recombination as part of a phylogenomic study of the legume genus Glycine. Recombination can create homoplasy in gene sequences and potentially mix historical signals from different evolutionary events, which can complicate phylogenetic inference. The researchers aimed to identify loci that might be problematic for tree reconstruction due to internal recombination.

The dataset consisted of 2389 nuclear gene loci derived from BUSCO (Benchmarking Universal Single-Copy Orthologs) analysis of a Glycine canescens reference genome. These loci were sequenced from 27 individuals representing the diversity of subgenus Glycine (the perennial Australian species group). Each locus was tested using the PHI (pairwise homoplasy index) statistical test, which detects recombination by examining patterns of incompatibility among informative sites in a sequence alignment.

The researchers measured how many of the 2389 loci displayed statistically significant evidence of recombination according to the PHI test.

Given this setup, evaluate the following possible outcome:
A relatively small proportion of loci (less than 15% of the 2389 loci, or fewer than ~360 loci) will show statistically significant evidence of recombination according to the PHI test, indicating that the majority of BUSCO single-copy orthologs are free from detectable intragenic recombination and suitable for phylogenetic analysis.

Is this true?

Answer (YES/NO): YES